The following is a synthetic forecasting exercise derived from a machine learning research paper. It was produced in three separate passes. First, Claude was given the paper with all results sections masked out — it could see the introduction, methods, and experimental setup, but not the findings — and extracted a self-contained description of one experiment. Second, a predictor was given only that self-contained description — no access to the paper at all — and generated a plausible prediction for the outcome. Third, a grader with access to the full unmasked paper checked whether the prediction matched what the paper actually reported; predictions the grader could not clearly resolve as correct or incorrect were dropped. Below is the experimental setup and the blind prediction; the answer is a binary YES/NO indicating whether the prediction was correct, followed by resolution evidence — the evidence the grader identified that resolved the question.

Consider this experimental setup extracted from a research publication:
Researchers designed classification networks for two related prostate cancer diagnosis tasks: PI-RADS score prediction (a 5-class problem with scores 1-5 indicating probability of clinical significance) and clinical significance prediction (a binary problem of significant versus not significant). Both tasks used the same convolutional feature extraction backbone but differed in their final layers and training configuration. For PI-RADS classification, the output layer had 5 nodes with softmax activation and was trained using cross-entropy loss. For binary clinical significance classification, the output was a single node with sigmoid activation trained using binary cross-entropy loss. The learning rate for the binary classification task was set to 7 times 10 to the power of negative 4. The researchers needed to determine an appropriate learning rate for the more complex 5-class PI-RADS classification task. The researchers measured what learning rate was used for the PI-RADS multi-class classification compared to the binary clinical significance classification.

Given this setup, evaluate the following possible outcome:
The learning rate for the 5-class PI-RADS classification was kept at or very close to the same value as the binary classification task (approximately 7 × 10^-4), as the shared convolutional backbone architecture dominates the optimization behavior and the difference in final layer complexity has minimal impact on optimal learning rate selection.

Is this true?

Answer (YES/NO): NO